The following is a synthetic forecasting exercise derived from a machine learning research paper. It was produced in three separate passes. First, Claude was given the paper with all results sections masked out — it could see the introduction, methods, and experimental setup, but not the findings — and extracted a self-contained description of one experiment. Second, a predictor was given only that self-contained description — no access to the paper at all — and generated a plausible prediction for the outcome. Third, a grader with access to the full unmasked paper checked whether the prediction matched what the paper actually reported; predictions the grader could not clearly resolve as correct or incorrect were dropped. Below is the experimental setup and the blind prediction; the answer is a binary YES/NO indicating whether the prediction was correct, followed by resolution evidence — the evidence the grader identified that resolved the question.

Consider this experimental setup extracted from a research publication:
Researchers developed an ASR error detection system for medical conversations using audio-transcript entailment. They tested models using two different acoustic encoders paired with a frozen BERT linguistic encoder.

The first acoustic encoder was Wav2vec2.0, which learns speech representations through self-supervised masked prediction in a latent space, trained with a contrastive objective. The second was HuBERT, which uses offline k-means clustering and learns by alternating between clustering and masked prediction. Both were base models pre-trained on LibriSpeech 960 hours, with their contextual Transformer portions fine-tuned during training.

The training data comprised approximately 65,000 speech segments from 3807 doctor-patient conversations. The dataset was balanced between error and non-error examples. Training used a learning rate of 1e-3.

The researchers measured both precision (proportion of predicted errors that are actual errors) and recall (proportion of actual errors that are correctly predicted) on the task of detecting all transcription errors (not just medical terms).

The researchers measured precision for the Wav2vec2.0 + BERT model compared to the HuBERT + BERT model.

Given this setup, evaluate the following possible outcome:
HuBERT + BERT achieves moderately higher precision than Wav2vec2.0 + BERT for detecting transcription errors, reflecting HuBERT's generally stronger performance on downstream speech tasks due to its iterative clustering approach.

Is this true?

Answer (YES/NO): NO